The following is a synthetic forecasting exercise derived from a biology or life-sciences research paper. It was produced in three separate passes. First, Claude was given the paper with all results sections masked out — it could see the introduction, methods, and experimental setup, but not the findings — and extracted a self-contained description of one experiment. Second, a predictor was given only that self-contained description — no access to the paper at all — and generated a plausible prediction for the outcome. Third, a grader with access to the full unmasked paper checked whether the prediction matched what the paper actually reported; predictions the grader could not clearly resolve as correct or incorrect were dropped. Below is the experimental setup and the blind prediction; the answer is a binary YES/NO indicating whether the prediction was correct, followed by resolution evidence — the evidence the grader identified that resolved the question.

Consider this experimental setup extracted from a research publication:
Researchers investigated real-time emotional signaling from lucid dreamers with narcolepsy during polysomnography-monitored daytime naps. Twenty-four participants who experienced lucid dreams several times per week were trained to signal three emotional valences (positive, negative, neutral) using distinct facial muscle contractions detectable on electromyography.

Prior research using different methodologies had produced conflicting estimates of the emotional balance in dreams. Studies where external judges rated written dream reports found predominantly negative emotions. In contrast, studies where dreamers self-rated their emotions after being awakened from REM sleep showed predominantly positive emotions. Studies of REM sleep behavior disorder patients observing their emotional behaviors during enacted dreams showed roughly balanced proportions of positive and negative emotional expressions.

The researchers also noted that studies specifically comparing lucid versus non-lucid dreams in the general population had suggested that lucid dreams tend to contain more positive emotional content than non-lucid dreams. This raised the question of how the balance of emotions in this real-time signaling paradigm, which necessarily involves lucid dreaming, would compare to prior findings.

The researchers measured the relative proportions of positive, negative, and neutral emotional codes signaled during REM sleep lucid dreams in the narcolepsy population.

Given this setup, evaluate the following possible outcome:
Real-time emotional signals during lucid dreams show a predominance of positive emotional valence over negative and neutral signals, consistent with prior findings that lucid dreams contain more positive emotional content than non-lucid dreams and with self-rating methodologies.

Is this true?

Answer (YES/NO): NO